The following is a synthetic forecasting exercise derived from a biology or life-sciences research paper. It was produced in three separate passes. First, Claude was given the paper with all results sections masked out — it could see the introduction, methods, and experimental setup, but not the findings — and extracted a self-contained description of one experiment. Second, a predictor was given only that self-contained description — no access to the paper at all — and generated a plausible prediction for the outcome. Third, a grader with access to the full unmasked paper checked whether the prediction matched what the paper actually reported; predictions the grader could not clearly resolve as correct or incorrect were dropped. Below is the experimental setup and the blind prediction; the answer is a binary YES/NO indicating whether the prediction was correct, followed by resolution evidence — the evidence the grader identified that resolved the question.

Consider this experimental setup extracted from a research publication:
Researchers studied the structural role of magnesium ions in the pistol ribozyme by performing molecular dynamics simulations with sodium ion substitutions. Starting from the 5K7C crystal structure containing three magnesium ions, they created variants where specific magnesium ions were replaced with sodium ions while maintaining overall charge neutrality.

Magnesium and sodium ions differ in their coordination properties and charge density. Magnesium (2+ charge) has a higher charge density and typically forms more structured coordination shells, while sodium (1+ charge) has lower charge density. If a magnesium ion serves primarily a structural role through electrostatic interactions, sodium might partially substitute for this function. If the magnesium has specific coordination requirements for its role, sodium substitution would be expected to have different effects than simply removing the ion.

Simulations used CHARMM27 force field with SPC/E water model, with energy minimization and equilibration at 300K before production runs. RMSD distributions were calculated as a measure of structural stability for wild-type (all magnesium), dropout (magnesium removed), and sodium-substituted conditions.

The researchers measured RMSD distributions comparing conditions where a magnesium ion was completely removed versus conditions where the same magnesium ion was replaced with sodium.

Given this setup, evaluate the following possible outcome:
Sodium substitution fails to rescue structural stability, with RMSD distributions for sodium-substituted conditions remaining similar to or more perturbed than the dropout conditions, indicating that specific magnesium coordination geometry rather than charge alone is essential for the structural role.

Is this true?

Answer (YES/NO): YES